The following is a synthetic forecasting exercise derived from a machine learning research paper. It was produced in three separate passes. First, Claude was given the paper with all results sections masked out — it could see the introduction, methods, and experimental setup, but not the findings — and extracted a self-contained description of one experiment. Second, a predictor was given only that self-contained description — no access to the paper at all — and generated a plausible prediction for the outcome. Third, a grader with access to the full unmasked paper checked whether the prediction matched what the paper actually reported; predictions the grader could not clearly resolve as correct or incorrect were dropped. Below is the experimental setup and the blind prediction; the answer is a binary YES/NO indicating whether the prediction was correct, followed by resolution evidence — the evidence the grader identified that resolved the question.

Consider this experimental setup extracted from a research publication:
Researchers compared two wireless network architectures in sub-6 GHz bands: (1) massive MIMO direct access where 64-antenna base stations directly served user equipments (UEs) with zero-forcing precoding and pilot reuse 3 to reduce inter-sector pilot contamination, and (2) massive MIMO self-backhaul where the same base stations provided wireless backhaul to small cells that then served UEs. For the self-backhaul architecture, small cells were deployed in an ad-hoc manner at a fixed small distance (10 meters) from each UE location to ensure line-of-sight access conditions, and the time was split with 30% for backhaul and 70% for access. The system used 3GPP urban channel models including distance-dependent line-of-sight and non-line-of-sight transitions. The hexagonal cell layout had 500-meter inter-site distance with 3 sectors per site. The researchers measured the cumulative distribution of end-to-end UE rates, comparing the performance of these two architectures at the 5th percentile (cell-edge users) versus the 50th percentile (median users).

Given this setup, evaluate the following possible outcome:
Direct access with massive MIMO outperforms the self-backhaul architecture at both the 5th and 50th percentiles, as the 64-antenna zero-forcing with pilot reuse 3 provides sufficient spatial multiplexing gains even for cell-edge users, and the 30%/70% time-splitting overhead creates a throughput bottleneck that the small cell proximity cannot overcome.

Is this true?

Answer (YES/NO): NO